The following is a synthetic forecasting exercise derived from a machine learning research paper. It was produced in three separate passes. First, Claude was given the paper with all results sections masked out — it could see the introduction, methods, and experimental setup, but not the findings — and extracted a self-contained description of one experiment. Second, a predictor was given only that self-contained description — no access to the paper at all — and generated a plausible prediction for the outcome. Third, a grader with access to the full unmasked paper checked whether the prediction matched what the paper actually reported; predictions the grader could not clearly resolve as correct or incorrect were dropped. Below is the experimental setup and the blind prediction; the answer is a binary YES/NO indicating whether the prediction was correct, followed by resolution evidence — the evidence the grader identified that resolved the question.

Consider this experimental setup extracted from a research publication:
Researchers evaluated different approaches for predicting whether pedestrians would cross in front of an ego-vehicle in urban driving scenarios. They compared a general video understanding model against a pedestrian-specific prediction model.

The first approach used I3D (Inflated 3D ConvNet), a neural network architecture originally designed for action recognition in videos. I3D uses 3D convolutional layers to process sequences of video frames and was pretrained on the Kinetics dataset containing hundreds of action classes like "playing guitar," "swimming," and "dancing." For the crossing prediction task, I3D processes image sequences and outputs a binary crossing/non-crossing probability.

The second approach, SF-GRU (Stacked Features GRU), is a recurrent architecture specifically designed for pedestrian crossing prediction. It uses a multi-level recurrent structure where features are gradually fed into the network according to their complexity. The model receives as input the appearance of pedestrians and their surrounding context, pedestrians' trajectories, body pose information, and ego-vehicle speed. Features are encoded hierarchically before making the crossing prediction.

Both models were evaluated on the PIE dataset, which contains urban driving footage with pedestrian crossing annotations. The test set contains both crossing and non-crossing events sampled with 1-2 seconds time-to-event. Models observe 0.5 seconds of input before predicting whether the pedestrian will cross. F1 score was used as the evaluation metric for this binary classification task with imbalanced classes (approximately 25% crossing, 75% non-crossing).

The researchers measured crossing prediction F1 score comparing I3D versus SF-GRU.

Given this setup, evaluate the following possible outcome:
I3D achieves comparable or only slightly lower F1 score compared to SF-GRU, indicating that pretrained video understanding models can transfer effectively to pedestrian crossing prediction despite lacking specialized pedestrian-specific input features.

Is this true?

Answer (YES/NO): NO